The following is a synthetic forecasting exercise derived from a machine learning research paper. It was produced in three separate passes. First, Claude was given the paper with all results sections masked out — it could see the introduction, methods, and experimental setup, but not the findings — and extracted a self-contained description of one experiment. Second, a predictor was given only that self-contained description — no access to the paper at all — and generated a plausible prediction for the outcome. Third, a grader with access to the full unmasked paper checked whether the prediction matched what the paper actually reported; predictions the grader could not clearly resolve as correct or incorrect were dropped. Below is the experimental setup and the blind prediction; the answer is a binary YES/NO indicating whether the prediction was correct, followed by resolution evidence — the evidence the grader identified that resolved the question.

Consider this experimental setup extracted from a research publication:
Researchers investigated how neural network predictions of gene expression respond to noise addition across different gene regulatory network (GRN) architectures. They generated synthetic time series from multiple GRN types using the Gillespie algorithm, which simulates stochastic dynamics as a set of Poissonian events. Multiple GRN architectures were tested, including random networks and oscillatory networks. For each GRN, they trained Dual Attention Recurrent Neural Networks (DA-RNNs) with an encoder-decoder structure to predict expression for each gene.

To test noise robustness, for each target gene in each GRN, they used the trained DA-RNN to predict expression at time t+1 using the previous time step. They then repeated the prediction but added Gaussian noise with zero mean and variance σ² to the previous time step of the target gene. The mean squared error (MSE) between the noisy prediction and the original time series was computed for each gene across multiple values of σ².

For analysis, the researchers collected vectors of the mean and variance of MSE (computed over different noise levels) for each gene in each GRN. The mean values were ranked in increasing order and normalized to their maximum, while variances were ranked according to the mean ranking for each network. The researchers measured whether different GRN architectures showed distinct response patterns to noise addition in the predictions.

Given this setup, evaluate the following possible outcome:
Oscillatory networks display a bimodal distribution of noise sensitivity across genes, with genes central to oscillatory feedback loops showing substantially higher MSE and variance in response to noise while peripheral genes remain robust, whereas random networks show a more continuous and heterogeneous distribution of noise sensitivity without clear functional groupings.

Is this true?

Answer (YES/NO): NO